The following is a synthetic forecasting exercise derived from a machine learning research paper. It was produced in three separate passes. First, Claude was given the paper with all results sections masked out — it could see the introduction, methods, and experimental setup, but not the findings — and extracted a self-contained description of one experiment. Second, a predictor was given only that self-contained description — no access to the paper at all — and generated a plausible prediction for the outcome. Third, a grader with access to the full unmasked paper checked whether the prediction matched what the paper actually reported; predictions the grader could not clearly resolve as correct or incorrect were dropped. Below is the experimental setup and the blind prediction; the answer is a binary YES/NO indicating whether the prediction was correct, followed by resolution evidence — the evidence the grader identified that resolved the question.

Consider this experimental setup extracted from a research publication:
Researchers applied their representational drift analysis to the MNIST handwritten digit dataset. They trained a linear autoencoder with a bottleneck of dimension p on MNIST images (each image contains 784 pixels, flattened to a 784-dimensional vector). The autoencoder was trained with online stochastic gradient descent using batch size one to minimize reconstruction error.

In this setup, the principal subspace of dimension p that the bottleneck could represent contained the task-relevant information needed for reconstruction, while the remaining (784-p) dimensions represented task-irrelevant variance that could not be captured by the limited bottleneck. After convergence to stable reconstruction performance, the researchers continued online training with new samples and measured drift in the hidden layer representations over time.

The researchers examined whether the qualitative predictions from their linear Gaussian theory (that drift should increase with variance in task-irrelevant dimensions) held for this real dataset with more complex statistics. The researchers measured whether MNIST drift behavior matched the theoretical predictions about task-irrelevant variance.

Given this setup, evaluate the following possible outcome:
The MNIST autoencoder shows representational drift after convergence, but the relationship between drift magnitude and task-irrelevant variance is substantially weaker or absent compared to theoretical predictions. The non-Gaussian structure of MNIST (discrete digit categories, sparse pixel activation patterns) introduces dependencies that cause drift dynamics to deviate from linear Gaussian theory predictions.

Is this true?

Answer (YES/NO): NO